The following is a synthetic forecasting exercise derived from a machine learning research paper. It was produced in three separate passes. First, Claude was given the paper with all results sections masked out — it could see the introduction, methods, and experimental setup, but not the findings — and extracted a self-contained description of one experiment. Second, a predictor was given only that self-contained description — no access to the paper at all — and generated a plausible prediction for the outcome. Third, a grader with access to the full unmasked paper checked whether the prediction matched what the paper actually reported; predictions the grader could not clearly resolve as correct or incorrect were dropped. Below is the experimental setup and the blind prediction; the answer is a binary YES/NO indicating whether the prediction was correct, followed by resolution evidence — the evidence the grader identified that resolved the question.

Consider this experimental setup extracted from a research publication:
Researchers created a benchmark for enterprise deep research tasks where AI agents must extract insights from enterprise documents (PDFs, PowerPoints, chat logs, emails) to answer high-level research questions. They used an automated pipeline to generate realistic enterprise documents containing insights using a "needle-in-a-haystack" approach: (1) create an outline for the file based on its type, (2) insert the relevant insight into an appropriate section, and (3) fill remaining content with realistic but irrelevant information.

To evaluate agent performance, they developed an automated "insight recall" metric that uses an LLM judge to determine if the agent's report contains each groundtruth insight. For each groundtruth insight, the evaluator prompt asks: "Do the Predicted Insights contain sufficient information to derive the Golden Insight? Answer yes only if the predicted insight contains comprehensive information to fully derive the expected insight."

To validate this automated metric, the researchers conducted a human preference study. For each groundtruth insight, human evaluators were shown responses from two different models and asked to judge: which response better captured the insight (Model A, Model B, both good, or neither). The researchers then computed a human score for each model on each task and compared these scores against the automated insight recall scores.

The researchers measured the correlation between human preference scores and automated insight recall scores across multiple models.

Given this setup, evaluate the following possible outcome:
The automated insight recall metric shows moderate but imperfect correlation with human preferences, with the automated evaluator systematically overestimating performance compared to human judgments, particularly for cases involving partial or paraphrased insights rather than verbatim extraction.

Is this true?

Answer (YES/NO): NO